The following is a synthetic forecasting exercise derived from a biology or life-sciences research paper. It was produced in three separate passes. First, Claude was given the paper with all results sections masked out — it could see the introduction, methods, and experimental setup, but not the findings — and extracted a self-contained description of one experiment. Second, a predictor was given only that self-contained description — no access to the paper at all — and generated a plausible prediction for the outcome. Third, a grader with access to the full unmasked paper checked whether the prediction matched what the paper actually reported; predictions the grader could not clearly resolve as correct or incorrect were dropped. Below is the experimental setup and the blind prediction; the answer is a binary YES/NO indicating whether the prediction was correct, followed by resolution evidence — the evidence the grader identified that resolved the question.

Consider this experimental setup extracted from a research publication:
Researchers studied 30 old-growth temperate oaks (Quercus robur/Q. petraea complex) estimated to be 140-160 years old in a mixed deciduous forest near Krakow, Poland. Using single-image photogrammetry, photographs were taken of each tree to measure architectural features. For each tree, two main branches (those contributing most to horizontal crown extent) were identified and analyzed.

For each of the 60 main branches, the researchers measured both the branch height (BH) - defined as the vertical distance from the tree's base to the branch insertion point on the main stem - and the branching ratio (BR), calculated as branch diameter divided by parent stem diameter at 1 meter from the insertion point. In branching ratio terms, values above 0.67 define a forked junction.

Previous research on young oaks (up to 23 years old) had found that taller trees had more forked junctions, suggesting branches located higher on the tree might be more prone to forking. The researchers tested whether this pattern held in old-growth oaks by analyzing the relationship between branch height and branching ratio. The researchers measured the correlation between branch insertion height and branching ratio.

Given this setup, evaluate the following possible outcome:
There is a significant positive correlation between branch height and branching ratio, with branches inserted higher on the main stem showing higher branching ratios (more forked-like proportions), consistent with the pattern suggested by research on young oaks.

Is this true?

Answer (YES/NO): YES